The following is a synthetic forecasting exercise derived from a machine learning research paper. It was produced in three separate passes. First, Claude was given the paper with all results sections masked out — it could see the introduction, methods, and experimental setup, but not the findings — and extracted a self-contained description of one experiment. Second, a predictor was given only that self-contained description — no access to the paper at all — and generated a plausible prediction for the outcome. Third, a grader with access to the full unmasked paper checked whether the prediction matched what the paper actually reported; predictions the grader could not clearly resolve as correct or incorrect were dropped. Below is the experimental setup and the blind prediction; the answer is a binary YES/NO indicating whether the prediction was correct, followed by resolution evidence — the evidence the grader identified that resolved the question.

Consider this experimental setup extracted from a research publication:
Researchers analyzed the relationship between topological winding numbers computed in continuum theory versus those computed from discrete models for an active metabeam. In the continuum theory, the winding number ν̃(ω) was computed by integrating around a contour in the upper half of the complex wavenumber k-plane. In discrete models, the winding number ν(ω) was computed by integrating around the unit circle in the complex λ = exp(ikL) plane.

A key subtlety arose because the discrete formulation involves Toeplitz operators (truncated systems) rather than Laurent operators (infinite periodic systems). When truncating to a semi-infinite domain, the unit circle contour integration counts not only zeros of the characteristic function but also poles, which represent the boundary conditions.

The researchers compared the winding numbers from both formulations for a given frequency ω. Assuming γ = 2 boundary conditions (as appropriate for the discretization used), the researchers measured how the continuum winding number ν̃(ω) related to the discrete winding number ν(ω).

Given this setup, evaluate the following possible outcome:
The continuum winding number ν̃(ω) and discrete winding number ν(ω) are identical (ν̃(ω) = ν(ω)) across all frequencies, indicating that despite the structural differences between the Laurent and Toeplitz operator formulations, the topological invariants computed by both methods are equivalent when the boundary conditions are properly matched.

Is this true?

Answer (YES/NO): NO